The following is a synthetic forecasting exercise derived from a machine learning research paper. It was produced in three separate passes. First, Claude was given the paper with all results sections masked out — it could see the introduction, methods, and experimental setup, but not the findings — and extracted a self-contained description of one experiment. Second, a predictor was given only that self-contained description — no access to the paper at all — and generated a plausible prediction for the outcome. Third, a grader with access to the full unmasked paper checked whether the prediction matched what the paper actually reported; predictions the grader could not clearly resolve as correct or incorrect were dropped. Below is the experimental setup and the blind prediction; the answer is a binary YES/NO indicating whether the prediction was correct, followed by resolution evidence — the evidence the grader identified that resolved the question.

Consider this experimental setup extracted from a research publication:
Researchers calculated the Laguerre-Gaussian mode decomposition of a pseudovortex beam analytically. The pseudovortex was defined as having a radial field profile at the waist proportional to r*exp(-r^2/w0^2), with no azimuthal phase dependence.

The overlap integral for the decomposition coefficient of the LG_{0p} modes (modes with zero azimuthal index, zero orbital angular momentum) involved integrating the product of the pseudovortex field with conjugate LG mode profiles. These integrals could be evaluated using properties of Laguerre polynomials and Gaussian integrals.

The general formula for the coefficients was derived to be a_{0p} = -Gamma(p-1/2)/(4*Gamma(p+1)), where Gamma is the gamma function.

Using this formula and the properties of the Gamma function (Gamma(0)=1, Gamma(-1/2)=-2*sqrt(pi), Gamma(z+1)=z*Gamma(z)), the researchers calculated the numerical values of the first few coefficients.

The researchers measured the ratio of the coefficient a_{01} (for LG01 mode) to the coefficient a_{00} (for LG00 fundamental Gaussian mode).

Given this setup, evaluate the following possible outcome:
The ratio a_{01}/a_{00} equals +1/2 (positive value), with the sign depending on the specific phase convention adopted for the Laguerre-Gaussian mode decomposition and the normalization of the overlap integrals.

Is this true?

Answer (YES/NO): NO